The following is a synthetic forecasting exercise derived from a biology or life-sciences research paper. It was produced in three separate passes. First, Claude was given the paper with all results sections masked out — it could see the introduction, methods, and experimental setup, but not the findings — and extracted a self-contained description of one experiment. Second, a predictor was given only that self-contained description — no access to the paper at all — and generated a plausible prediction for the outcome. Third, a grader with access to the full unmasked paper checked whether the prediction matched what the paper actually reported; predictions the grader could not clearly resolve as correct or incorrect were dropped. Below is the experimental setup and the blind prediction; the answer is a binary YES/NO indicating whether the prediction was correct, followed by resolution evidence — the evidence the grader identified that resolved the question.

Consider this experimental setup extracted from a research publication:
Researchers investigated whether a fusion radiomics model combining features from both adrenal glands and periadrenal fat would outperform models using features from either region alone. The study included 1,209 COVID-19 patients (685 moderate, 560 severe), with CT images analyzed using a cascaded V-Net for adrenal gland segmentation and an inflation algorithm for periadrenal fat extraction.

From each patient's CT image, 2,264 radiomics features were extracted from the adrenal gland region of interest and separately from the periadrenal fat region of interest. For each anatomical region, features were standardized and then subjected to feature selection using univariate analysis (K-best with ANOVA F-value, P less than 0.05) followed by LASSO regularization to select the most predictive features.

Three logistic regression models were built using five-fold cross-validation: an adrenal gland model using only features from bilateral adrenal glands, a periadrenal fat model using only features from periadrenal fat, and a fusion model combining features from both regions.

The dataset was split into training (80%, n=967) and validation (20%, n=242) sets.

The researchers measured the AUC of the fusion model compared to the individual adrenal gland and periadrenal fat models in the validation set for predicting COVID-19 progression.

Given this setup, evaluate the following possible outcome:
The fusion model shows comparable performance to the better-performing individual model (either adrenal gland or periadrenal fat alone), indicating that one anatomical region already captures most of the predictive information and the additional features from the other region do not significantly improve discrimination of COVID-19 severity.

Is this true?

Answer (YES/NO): NO